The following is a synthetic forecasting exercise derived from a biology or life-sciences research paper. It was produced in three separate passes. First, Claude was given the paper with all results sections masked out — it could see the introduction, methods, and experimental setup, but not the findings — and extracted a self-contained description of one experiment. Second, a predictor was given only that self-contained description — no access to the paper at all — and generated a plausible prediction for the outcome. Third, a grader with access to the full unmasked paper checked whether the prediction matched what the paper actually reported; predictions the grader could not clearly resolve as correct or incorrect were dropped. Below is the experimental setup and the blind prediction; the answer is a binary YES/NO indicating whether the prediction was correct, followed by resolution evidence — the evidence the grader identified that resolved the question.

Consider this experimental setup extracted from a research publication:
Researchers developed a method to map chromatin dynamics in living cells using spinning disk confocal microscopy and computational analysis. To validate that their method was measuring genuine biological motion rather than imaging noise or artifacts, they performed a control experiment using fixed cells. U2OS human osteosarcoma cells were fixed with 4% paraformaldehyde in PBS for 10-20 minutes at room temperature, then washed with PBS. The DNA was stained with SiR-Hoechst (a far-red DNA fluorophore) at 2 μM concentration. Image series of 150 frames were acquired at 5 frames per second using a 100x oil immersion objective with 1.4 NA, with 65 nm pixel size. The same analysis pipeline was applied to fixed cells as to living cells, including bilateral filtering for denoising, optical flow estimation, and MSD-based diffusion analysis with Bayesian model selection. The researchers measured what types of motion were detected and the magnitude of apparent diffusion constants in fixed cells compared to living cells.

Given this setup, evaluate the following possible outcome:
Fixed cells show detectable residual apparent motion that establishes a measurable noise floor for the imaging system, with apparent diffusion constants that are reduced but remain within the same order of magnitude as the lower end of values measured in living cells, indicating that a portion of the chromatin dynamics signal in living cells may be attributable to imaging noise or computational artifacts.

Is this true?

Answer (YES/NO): NO